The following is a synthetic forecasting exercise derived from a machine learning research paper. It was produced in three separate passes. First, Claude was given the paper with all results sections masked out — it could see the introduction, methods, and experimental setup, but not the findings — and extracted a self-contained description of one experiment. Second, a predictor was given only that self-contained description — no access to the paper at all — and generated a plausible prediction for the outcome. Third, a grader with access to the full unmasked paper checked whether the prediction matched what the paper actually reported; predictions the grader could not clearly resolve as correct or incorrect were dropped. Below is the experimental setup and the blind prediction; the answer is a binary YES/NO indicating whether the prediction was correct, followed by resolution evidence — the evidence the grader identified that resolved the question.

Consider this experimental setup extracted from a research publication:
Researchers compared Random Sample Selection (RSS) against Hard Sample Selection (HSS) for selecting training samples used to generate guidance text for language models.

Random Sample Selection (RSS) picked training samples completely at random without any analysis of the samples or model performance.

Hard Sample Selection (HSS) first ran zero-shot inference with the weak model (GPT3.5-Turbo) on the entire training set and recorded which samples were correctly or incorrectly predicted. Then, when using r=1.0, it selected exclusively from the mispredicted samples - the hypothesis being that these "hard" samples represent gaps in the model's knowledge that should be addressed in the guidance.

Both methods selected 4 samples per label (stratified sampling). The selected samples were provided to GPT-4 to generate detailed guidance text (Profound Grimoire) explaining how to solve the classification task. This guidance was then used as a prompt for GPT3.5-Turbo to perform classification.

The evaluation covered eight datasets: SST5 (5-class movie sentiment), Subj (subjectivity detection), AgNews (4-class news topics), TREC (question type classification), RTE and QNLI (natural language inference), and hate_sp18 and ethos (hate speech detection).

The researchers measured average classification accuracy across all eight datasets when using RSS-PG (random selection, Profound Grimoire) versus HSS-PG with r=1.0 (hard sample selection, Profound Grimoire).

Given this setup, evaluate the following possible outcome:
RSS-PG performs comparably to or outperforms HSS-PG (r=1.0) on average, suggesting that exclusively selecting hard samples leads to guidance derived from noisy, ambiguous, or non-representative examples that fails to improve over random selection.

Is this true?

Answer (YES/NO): NO